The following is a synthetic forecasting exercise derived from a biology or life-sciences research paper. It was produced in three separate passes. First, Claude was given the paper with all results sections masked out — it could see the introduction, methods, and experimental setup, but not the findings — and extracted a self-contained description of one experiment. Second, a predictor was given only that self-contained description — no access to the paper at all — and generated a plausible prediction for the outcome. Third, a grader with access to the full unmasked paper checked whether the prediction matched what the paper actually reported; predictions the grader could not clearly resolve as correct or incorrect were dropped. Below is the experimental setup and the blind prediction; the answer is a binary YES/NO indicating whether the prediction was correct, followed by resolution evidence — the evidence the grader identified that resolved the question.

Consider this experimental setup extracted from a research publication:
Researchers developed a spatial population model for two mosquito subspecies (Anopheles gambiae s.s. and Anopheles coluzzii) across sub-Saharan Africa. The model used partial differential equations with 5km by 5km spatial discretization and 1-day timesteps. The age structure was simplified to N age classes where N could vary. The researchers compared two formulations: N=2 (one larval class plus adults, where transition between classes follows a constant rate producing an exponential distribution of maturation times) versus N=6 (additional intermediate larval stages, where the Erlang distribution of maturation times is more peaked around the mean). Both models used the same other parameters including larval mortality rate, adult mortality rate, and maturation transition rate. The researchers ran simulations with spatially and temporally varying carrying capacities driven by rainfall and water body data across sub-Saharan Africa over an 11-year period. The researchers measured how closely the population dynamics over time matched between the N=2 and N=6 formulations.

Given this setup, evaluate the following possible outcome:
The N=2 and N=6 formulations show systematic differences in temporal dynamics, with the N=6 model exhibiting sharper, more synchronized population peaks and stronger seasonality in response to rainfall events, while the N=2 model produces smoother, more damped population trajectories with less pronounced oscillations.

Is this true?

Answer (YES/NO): NO